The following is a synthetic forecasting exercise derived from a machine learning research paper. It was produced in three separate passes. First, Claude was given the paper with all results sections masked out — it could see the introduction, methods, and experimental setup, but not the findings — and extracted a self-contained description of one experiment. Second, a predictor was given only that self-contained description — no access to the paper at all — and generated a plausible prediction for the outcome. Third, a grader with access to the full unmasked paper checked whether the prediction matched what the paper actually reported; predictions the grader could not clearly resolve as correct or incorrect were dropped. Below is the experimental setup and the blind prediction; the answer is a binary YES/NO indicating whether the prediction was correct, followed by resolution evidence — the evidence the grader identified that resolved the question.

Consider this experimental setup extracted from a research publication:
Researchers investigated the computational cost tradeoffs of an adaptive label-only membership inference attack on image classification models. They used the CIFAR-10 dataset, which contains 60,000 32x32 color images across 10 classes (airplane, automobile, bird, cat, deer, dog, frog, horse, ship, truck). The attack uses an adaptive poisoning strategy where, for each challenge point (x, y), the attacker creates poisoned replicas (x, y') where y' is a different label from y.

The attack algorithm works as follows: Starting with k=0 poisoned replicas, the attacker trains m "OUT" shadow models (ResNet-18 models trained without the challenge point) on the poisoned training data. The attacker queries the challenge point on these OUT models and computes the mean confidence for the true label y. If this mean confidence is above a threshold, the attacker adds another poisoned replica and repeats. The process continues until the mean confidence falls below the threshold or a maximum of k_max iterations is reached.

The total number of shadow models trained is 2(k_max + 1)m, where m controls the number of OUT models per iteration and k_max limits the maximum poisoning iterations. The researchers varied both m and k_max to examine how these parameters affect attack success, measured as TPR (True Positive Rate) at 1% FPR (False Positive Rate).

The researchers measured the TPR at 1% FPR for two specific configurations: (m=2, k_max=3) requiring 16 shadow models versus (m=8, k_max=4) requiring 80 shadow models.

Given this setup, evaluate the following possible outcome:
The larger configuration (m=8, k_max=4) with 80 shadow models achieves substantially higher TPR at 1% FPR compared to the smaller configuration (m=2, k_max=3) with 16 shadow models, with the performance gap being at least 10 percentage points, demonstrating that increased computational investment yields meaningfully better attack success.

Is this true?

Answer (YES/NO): NO